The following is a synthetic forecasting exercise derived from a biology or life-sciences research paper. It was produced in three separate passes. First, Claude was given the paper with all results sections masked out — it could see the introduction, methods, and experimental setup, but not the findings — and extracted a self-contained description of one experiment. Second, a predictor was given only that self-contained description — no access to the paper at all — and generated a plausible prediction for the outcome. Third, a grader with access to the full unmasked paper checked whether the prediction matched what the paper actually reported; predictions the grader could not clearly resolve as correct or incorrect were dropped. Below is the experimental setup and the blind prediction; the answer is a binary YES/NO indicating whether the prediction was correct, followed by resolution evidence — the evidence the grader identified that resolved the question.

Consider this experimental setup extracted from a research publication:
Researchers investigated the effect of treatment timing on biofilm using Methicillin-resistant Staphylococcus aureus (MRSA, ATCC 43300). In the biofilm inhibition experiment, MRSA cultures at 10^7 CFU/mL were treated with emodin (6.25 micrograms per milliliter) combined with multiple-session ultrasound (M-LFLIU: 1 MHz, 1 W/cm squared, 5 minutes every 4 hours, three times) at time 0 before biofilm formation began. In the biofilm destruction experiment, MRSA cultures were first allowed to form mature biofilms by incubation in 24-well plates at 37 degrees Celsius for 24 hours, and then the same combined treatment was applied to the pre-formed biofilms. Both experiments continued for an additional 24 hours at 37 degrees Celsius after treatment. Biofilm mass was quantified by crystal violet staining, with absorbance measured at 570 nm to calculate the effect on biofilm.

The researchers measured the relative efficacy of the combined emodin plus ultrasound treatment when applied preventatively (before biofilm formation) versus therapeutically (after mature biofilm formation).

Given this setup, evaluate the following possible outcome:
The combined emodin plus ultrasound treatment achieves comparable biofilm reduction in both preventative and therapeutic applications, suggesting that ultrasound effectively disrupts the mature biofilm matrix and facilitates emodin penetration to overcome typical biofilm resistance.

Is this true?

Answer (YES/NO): YES